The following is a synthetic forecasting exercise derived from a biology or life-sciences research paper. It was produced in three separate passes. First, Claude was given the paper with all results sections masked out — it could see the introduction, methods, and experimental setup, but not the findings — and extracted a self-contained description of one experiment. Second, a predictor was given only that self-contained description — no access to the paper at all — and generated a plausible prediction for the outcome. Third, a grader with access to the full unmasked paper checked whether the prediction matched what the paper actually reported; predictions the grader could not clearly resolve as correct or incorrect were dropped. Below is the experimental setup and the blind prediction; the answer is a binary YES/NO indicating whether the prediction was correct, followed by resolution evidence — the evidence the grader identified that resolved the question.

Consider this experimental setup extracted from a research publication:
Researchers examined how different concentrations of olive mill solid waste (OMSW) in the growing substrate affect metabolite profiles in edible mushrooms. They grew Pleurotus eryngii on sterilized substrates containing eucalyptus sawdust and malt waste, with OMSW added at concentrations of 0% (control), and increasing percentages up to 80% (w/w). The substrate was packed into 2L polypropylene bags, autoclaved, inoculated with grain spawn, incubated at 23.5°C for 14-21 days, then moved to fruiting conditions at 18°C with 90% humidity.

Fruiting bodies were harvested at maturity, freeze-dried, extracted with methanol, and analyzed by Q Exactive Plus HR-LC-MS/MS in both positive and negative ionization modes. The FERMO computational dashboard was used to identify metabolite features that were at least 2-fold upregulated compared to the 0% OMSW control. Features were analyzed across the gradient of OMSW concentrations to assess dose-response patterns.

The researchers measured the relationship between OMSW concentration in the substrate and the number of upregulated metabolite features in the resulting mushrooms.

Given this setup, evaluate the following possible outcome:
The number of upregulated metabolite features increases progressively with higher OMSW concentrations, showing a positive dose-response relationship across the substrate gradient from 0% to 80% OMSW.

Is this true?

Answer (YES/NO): YES